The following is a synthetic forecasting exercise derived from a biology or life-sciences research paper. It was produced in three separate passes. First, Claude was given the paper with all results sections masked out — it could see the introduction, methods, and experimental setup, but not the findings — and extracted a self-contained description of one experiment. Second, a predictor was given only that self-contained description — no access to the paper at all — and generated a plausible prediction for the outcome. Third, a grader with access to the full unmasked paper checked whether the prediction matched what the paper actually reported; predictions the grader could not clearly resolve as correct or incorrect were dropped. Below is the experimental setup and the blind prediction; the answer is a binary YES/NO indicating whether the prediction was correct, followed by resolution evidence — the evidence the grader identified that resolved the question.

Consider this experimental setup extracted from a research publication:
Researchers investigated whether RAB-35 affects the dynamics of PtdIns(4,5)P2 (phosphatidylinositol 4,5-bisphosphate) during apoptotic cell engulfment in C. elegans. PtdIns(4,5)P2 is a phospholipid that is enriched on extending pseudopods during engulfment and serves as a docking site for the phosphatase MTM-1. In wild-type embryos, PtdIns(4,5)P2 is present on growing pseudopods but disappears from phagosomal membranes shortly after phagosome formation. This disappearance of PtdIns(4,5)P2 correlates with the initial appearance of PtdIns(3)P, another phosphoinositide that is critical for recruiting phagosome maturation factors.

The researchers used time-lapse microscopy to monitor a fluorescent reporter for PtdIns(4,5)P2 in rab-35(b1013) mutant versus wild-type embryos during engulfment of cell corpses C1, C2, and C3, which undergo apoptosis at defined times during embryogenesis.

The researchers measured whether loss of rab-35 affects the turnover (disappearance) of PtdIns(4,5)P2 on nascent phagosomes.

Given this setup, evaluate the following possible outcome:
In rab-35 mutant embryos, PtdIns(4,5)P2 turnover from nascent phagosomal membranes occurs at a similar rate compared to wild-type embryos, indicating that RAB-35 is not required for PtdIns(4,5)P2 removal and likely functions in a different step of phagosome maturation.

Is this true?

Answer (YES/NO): NO